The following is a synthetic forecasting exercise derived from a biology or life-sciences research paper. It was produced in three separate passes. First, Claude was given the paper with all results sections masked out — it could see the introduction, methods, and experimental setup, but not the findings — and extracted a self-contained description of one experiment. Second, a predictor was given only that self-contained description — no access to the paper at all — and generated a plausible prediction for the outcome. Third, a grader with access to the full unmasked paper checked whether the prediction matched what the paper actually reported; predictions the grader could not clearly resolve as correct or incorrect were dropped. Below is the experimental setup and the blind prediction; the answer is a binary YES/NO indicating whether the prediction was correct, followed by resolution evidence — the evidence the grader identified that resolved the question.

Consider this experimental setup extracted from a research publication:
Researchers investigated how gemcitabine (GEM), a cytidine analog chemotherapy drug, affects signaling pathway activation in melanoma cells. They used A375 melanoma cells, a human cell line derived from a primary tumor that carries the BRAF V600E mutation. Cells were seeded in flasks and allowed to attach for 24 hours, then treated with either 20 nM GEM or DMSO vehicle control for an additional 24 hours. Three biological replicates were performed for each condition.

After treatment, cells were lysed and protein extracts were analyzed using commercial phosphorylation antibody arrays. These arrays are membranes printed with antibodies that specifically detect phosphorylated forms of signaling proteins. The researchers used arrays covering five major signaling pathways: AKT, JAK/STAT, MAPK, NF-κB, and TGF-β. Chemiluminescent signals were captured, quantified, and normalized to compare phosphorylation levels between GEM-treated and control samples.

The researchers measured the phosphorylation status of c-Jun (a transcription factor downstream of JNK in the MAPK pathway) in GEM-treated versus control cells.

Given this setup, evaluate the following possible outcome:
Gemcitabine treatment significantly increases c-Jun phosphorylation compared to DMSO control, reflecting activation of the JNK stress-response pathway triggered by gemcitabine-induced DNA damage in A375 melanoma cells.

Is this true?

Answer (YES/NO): YES